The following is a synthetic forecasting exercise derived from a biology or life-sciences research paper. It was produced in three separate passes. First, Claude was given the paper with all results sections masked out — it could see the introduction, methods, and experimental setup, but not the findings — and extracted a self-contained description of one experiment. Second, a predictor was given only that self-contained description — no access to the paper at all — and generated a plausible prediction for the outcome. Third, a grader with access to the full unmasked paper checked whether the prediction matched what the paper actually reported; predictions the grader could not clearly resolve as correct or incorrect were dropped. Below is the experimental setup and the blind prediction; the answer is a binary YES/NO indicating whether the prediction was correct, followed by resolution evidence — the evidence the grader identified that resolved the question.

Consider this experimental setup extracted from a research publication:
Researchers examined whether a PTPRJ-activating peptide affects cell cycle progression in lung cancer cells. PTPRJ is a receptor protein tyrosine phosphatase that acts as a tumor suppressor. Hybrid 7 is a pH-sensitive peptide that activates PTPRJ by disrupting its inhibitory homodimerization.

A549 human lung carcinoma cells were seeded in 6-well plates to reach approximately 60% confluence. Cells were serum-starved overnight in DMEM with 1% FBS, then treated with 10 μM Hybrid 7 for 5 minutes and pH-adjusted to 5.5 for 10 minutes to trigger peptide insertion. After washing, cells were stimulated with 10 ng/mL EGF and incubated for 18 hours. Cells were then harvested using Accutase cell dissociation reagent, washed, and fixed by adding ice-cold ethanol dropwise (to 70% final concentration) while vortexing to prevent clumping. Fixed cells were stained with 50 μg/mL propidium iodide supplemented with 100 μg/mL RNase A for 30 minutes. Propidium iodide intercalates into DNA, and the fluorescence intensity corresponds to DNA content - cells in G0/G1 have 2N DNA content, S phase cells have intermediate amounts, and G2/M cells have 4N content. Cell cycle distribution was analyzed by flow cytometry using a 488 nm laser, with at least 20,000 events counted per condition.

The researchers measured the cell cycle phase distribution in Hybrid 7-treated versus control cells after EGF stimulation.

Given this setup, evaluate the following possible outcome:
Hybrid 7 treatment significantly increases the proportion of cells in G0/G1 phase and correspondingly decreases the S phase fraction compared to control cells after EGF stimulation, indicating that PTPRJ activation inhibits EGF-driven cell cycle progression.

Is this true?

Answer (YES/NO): NO